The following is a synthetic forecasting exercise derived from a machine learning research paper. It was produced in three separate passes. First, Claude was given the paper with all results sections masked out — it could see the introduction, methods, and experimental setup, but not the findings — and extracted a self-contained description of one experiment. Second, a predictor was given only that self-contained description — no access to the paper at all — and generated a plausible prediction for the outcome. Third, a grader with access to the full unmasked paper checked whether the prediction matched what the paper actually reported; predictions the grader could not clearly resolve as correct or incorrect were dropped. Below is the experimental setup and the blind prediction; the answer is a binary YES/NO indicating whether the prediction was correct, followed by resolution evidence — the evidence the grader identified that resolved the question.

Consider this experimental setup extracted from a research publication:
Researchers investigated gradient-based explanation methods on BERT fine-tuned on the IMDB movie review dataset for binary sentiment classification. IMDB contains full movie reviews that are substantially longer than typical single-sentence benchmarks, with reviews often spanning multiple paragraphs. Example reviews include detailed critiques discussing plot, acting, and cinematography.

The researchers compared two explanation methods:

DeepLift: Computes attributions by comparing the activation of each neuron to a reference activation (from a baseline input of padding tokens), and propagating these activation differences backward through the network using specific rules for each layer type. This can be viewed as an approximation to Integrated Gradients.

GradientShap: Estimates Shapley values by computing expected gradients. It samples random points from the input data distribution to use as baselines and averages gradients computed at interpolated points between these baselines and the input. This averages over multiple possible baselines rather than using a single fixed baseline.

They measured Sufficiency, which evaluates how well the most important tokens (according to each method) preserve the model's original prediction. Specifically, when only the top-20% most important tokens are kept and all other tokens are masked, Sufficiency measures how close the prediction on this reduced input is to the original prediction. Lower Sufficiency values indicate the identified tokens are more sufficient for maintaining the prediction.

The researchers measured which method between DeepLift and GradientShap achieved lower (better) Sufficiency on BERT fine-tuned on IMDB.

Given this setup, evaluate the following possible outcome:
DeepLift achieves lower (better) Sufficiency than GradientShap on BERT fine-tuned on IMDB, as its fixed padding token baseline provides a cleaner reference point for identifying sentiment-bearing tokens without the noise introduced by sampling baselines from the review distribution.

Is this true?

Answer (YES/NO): NO